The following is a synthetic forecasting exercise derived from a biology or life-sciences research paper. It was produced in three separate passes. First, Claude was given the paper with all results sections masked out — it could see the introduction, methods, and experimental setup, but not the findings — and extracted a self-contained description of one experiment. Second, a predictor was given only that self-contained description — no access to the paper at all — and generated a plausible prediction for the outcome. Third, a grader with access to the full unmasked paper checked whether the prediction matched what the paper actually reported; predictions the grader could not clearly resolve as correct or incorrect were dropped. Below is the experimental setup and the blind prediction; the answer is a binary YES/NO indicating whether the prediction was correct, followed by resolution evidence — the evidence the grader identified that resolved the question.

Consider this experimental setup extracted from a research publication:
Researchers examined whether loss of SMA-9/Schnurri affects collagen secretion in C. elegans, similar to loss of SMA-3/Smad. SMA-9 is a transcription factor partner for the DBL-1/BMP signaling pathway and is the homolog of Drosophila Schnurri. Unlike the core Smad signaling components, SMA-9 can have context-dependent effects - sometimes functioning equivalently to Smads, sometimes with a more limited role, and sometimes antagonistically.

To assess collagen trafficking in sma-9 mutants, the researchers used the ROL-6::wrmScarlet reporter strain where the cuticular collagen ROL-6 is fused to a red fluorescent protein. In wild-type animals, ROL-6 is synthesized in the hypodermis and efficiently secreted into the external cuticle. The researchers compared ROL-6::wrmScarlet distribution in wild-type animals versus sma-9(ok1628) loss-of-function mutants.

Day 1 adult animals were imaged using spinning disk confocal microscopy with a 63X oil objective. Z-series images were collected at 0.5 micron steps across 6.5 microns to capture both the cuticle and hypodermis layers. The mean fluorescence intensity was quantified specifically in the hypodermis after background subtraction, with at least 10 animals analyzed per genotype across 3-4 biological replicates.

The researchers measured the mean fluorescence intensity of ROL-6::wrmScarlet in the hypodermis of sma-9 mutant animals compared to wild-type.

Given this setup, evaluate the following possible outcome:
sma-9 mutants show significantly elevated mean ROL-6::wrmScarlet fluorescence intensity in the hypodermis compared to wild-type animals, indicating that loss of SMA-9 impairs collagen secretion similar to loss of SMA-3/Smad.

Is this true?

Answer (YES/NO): YES